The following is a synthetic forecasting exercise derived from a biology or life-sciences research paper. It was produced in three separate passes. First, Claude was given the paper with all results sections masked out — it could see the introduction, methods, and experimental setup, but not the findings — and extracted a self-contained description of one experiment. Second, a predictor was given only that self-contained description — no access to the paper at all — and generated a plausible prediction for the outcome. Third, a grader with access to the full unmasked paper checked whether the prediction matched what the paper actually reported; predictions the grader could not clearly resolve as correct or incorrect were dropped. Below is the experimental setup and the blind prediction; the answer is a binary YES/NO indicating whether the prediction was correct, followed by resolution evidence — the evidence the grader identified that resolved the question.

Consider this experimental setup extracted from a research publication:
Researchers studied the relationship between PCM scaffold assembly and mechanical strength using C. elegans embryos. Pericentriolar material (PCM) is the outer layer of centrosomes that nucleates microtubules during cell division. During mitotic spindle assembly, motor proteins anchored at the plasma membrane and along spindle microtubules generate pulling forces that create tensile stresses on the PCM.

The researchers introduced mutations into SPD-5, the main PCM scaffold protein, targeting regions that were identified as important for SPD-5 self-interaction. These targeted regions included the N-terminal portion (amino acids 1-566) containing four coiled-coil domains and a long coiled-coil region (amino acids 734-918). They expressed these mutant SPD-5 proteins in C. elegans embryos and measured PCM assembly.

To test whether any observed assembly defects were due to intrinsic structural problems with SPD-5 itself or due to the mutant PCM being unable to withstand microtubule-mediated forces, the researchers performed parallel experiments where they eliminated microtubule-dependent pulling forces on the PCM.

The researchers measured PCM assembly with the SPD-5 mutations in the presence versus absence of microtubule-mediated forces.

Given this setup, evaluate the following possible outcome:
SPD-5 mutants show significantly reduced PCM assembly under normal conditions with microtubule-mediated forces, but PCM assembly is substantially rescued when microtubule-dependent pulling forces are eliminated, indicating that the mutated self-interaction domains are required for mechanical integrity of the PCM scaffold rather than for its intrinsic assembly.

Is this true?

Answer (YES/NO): NO